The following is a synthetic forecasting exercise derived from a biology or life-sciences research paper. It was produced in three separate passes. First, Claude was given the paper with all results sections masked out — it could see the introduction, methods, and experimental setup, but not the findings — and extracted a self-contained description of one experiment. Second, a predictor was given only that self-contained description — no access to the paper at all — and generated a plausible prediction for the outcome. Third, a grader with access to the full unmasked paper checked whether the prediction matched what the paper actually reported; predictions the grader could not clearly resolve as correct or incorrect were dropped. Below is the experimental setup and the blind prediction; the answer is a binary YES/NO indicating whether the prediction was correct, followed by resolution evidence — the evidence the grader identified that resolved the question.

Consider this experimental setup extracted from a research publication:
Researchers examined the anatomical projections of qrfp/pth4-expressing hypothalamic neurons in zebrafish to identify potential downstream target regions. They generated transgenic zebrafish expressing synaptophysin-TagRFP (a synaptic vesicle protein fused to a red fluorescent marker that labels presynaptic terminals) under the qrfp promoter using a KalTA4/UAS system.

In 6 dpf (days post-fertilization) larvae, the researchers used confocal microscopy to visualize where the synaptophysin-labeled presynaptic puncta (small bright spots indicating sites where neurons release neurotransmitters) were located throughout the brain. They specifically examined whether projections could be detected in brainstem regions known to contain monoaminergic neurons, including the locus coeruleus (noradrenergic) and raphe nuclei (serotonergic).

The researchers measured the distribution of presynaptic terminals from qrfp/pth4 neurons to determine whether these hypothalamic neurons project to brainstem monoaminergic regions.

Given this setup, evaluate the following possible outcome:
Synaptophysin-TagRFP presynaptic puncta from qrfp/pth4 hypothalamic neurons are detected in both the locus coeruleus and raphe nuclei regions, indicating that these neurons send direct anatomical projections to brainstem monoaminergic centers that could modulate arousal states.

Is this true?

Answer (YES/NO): NO